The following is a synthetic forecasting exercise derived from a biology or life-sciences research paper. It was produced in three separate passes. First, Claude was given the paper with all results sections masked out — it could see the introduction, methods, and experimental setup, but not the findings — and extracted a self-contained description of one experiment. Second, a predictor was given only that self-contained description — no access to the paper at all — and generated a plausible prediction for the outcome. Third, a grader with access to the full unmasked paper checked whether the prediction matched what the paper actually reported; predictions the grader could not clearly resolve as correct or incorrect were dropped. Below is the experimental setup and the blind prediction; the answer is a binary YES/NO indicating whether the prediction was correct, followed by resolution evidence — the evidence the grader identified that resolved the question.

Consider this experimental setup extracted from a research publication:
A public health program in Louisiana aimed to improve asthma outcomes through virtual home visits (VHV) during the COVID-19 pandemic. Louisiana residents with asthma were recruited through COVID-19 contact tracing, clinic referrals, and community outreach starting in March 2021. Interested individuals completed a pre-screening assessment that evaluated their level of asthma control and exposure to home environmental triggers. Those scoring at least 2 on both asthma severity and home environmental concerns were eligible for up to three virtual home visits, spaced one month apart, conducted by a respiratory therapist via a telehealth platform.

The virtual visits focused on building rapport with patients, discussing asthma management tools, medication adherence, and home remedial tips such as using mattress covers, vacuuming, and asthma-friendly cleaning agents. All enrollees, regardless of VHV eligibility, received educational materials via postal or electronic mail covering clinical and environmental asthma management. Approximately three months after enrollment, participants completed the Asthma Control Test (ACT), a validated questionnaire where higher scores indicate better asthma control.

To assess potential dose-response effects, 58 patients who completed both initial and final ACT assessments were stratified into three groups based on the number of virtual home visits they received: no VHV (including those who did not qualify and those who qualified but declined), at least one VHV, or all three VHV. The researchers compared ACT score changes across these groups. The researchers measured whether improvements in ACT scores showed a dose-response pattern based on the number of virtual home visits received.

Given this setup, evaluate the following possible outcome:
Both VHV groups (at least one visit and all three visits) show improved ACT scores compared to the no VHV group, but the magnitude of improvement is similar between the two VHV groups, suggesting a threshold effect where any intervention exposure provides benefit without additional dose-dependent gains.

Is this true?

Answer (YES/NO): NO